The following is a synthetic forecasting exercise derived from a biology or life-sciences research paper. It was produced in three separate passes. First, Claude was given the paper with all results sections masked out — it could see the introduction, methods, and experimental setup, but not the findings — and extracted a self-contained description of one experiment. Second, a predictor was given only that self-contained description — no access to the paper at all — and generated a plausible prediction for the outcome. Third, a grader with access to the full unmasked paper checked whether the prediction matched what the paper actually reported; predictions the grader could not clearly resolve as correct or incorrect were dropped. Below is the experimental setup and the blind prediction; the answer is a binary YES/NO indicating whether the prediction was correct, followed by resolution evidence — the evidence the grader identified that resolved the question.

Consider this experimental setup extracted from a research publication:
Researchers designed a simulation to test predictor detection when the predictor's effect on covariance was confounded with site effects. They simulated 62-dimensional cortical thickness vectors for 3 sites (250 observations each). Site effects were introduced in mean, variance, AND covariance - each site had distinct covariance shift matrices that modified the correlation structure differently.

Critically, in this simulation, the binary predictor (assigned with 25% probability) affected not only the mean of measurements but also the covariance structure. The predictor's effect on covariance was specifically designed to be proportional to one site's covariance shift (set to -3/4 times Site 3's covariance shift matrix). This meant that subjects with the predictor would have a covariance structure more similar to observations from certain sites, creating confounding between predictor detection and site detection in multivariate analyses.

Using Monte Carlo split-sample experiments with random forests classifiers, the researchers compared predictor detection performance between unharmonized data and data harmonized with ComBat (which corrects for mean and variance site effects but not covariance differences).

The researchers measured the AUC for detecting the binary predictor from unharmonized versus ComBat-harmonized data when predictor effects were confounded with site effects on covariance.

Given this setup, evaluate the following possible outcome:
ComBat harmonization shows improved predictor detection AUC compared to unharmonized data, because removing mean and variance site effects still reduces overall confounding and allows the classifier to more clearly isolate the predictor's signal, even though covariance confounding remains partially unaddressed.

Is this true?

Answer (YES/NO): NO